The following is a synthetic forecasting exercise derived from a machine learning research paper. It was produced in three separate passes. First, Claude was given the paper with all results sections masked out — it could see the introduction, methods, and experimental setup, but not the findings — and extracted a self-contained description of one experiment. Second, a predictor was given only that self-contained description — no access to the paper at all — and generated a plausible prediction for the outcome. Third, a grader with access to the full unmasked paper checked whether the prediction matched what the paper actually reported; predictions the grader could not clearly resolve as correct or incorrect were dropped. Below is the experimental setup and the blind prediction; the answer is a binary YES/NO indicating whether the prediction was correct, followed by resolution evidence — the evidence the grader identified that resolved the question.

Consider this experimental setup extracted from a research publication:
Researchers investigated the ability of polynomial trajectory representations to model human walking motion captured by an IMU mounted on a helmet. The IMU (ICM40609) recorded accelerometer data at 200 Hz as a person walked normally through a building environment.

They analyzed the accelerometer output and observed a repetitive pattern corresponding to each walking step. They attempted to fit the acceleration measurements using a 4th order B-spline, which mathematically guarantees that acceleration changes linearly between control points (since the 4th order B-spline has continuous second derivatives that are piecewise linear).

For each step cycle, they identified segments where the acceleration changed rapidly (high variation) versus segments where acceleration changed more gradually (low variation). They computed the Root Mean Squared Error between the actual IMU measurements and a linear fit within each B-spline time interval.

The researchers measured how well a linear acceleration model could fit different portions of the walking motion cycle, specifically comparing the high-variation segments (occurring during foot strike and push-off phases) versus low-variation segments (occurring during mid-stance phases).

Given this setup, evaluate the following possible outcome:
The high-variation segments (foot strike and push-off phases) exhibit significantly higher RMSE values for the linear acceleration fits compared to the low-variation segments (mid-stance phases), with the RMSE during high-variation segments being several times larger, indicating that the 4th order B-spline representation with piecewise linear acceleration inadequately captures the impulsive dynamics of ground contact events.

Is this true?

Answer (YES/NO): YES